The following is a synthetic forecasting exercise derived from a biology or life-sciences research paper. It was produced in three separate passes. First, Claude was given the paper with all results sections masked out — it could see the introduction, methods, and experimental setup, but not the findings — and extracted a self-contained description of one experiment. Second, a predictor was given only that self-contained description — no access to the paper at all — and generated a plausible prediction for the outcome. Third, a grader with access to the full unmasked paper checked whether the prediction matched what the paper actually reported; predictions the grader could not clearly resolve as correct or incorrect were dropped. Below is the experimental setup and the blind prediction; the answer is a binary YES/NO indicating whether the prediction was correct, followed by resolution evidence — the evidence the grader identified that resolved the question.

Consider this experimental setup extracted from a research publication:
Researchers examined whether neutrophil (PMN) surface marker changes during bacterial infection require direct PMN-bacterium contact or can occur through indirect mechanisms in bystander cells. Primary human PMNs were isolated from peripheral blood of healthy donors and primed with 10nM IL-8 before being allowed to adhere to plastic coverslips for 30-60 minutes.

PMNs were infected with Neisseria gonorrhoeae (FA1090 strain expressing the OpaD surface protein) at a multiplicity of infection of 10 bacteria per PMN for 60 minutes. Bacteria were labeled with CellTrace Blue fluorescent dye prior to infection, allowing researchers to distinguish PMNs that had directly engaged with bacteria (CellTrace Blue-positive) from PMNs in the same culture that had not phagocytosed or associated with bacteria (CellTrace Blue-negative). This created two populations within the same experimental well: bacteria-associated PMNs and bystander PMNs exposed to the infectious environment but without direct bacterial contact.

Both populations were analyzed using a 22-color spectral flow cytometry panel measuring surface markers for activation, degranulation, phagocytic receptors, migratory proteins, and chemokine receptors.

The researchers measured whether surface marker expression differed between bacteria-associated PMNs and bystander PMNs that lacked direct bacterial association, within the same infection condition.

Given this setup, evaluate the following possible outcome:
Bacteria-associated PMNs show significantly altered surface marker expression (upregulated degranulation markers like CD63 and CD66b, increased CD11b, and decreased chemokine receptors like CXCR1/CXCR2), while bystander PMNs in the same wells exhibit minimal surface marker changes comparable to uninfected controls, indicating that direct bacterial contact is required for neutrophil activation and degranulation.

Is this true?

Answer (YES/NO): NO